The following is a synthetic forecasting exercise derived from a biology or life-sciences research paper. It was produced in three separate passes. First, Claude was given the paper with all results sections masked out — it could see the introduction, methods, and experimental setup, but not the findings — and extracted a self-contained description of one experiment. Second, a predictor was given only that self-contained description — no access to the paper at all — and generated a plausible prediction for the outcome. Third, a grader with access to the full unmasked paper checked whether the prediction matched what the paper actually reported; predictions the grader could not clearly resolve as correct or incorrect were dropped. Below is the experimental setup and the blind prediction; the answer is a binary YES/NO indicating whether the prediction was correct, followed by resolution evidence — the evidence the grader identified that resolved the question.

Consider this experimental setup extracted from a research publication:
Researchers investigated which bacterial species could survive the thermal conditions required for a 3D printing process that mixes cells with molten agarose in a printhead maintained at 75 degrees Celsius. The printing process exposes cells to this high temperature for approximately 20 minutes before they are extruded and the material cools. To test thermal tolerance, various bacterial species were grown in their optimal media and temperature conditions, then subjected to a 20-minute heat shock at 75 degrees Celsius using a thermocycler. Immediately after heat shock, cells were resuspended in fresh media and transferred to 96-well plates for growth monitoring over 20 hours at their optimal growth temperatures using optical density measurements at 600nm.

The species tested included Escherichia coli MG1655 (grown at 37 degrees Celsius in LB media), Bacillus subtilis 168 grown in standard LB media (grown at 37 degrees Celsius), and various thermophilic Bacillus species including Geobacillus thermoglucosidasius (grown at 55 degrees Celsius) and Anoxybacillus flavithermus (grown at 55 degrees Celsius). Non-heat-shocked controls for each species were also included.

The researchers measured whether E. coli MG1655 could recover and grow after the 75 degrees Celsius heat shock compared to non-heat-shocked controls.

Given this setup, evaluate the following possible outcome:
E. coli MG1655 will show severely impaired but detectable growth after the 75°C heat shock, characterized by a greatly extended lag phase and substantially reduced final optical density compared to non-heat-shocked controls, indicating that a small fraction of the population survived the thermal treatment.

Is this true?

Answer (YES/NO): NO